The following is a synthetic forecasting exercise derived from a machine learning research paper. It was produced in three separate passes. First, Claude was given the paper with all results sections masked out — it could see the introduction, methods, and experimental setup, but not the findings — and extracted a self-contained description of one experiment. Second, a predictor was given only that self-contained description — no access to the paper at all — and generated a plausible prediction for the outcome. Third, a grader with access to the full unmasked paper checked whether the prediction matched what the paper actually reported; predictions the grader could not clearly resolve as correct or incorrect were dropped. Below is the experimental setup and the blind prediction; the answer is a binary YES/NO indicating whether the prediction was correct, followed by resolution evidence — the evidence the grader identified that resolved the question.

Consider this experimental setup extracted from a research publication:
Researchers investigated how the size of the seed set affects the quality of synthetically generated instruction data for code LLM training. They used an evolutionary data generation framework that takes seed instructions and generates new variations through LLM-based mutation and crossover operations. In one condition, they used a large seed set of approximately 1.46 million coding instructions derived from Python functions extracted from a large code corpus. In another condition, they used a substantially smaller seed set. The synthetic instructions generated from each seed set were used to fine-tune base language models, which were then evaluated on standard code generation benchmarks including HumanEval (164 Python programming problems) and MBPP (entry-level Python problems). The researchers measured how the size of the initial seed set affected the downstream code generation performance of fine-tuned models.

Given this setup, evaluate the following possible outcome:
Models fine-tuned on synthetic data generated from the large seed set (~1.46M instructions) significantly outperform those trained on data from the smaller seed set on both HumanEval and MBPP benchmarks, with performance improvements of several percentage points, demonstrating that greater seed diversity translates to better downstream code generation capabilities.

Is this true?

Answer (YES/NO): NO